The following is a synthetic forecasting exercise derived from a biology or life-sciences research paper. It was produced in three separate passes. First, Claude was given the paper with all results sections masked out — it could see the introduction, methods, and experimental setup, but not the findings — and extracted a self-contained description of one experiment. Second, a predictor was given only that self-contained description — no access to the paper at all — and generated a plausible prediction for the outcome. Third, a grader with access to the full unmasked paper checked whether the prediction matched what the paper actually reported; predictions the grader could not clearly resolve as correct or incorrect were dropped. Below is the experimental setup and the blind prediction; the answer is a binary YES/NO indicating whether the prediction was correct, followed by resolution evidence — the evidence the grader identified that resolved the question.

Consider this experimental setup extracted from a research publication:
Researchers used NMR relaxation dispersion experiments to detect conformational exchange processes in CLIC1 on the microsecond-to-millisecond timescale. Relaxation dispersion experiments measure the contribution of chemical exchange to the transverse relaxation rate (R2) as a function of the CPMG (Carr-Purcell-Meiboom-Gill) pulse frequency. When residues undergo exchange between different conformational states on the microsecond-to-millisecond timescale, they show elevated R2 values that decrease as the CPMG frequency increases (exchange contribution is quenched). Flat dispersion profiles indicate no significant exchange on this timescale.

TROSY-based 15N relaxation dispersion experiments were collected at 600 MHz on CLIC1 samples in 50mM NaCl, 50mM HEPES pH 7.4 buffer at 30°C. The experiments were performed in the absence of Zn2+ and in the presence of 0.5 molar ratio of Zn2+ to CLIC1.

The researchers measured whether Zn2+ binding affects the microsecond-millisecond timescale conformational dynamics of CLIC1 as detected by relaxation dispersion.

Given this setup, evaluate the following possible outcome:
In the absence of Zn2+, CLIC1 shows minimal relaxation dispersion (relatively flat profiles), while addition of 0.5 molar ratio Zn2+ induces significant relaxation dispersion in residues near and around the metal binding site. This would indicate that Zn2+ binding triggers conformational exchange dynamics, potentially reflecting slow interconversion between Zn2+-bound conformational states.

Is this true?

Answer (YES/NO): NO